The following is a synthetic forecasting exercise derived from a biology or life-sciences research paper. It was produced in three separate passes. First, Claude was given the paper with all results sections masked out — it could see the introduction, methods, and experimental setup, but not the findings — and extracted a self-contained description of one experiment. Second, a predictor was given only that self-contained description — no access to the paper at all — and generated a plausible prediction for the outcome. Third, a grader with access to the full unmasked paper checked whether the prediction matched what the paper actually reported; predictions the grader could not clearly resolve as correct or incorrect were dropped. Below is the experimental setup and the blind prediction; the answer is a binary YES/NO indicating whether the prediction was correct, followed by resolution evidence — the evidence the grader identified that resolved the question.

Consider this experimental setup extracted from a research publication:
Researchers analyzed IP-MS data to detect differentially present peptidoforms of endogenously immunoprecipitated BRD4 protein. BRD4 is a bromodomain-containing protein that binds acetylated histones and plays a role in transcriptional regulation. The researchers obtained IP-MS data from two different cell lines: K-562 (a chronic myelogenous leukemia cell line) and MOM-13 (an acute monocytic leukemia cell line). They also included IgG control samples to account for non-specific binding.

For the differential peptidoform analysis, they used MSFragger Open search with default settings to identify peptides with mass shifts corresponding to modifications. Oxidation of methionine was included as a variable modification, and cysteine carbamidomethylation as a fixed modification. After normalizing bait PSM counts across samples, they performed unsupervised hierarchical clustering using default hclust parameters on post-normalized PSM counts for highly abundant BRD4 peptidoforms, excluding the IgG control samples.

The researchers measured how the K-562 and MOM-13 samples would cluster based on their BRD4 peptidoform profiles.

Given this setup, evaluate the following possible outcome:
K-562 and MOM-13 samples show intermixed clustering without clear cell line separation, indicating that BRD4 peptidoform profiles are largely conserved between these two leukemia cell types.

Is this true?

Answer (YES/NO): NO